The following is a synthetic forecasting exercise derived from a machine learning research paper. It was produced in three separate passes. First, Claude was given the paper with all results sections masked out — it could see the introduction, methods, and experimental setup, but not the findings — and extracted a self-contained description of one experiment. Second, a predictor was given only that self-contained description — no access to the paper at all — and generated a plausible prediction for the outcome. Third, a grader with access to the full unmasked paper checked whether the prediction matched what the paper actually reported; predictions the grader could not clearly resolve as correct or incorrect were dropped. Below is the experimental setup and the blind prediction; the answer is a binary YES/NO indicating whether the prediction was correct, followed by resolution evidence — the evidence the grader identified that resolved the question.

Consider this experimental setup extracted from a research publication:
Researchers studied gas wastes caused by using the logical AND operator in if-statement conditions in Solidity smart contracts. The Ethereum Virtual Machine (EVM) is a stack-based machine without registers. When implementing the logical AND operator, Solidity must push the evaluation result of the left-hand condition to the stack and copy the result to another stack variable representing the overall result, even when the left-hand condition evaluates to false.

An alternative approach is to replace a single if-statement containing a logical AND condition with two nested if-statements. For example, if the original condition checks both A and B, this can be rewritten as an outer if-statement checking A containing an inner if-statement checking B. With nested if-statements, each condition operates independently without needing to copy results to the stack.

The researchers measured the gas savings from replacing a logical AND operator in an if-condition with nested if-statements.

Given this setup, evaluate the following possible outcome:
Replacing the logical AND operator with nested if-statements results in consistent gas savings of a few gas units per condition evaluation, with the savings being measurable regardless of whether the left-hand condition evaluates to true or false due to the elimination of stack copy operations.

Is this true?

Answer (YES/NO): NO